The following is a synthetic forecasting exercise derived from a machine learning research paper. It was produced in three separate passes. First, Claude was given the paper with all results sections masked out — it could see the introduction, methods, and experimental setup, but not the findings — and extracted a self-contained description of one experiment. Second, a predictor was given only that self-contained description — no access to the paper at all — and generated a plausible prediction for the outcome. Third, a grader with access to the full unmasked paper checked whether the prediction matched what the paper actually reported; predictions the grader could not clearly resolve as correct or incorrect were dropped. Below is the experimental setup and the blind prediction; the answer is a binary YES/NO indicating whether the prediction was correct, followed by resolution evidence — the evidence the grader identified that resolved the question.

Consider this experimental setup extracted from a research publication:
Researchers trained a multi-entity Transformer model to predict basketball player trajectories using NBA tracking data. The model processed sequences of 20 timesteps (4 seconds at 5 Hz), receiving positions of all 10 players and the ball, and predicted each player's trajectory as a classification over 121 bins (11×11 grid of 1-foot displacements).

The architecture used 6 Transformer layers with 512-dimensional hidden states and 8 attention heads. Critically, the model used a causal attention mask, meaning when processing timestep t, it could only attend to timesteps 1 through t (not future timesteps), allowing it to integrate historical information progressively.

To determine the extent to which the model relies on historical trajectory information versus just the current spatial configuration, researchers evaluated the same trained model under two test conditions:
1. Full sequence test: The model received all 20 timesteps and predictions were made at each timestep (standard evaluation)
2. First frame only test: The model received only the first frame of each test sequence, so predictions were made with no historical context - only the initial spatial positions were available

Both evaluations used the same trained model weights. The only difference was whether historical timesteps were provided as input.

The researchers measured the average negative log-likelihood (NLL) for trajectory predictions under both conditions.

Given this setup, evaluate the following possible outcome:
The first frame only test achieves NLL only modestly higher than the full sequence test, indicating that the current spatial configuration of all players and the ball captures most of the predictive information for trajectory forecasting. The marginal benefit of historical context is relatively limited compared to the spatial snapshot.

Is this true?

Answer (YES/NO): NO